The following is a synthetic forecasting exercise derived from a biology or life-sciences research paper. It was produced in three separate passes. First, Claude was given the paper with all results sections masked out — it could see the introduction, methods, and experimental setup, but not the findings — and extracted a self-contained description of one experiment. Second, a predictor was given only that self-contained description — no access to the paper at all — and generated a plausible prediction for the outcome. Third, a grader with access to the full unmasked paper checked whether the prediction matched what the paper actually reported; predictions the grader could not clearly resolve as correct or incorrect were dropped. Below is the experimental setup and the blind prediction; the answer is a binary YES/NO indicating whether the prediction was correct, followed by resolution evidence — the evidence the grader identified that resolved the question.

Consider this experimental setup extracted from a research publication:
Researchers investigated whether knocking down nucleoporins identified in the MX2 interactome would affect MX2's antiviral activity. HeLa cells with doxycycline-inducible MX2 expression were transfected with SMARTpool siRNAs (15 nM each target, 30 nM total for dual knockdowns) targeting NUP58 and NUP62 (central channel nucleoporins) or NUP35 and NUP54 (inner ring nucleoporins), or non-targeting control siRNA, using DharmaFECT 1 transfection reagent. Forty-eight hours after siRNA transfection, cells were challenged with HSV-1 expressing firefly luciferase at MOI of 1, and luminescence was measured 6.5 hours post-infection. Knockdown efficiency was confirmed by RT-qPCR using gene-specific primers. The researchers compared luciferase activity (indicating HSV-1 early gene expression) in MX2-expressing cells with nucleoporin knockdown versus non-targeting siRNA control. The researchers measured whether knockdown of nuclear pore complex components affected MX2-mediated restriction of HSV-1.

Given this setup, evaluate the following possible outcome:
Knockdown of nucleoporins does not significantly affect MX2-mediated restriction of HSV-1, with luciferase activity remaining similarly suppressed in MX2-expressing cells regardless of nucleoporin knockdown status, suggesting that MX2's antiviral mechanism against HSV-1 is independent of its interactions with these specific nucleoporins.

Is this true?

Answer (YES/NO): NO